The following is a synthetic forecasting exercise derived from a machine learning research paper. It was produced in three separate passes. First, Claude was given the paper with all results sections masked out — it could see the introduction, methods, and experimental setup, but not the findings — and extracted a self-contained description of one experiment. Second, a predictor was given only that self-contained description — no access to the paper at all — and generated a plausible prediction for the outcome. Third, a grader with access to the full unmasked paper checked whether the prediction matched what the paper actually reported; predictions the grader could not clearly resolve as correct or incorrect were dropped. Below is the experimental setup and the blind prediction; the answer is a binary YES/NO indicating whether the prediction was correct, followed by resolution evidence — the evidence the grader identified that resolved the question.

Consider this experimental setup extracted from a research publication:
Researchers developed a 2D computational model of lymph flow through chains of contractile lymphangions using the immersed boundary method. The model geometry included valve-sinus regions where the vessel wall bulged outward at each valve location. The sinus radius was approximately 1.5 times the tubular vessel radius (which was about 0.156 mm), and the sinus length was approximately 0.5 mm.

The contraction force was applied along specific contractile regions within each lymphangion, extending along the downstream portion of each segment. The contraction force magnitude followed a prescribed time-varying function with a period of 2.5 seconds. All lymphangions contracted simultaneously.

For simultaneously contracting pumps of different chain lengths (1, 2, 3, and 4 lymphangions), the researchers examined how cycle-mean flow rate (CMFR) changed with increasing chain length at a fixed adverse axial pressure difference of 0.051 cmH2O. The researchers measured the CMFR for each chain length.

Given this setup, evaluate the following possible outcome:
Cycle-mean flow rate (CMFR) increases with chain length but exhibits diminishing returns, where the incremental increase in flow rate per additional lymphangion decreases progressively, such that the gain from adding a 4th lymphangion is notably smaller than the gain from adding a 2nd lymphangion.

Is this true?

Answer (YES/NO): NO